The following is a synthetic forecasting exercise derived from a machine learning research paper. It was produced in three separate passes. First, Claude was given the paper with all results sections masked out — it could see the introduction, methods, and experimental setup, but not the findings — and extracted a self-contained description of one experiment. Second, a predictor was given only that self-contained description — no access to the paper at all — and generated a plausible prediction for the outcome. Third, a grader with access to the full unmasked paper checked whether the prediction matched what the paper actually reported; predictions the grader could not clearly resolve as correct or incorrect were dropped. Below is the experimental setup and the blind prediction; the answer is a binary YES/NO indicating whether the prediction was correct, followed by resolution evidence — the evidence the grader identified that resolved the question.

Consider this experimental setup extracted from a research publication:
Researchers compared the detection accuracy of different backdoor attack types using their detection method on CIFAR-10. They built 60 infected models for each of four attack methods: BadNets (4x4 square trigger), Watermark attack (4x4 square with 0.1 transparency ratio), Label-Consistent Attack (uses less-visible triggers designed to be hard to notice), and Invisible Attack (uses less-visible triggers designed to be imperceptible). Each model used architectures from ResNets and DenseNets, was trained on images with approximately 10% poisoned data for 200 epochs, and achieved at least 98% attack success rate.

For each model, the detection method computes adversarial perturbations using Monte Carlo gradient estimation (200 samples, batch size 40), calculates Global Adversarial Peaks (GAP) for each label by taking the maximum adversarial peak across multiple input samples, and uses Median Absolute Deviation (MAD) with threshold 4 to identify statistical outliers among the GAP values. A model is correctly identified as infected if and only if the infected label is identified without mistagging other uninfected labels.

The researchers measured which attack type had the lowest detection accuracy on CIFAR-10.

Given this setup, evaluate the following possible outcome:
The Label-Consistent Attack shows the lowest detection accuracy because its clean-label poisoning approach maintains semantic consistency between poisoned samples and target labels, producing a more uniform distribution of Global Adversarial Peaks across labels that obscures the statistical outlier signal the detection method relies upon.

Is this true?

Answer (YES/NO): NO